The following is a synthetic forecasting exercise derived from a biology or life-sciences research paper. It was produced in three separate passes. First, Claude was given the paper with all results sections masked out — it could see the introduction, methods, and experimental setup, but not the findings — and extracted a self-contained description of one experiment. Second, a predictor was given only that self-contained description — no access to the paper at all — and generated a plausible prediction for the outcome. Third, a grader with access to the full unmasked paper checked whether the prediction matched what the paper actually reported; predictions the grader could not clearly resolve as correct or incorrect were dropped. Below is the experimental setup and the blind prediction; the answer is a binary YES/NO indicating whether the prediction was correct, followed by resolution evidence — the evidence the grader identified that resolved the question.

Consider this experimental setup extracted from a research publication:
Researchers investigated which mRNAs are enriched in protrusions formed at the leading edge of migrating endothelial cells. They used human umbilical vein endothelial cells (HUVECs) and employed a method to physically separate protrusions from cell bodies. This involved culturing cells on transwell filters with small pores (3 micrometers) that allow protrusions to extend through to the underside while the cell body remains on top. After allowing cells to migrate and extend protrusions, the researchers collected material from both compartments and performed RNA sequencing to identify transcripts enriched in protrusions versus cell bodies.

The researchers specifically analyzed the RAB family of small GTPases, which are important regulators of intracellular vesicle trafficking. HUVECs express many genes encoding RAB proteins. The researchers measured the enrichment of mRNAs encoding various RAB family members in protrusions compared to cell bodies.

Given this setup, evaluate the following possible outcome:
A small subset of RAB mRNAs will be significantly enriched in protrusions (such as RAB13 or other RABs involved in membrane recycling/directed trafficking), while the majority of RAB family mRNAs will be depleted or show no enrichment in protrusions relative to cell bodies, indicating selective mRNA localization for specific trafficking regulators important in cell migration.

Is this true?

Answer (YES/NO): YES